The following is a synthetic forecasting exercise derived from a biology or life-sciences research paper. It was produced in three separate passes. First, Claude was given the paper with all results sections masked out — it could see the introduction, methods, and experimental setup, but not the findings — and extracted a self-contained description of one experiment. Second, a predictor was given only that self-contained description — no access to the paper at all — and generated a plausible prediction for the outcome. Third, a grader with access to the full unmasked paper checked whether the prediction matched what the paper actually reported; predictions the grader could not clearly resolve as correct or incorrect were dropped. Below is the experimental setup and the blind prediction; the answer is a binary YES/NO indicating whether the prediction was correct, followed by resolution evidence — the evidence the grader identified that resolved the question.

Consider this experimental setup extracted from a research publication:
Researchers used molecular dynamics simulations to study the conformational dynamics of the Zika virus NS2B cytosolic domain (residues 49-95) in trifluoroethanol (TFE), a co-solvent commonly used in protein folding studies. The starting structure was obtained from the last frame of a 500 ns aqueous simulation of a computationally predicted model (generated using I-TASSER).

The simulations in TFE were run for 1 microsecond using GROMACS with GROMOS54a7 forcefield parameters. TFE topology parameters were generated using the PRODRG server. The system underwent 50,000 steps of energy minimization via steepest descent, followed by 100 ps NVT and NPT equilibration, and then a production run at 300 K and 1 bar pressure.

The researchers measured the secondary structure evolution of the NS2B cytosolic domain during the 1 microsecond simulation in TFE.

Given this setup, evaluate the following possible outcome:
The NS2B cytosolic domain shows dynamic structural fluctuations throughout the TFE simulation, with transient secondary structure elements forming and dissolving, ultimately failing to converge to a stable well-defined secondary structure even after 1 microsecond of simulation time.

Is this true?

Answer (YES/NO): NO